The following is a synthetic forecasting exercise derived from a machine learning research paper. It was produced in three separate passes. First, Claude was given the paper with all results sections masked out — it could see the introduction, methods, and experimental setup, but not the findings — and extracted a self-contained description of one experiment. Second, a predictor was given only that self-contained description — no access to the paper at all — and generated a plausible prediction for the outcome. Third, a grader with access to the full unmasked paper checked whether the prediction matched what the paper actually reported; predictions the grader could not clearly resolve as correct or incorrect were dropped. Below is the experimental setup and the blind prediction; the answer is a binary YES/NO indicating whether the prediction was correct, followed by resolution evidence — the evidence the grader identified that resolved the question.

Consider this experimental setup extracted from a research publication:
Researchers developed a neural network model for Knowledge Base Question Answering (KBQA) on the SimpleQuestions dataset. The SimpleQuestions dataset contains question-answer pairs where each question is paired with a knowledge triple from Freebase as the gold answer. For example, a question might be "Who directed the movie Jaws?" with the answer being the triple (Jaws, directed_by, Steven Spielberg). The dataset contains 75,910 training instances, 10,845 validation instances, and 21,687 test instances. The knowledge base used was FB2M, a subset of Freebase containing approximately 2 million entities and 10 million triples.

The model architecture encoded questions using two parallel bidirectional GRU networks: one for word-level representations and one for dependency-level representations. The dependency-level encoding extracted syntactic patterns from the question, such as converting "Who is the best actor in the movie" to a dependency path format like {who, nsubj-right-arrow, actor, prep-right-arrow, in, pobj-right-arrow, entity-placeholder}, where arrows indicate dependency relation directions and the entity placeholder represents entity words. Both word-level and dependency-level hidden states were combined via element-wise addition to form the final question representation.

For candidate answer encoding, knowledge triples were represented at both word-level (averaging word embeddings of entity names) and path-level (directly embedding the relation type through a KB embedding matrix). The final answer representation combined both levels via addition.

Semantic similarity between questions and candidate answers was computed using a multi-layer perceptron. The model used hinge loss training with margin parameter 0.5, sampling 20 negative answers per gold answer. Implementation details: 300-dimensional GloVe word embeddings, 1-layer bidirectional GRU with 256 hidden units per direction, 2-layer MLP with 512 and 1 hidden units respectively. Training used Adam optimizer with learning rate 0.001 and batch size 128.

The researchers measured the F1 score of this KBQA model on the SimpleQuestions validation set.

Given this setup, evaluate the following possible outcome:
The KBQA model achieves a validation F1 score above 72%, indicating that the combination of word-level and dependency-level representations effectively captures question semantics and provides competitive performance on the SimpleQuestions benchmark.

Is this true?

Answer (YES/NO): YES